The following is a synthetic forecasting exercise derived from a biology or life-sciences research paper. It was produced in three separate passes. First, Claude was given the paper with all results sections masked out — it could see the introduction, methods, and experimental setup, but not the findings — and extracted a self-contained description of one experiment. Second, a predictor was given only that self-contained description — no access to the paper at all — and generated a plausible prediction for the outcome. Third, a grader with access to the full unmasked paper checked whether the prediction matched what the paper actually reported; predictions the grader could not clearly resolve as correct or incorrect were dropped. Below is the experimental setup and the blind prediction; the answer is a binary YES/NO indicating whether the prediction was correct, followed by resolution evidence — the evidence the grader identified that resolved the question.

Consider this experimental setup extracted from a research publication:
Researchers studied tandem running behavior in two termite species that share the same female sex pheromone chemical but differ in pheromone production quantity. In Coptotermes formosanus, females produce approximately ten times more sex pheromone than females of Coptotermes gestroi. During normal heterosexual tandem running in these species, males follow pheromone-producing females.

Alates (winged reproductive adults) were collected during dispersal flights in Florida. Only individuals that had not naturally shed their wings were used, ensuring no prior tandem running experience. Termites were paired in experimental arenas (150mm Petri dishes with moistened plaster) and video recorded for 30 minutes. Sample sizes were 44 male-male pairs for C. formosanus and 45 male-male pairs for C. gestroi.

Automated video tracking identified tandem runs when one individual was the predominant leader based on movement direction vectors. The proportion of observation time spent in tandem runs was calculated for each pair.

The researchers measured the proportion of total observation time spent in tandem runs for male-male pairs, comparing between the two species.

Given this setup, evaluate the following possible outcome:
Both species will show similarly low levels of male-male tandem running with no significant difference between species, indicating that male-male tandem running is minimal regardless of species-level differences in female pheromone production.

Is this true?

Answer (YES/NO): YES